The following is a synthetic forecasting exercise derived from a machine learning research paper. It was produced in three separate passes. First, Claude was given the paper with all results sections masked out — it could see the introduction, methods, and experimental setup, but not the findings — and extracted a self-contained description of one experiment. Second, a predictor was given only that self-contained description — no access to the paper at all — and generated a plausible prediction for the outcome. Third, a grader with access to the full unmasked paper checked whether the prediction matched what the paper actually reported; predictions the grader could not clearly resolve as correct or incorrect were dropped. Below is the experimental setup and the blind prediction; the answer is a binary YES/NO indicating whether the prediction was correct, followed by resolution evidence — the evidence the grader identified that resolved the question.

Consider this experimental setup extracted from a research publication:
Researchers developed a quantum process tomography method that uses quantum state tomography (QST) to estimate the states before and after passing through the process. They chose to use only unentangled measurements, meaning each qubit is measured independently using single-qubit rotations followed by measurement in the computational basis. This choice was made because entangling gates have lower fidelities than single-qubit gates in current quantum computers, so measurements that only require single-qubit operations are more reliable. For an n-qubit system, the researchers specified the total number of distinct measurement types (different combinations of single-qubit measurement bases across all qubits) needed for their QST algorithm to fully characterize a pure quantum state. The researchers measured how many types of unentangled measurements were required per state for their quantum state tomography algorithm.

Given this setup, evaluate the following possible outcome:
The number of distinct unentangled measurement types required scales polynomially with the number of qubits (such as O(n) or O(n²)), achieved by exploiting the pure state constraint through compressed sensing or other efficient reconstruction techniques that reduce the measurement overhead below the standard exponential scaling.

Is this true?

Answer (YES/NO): YES